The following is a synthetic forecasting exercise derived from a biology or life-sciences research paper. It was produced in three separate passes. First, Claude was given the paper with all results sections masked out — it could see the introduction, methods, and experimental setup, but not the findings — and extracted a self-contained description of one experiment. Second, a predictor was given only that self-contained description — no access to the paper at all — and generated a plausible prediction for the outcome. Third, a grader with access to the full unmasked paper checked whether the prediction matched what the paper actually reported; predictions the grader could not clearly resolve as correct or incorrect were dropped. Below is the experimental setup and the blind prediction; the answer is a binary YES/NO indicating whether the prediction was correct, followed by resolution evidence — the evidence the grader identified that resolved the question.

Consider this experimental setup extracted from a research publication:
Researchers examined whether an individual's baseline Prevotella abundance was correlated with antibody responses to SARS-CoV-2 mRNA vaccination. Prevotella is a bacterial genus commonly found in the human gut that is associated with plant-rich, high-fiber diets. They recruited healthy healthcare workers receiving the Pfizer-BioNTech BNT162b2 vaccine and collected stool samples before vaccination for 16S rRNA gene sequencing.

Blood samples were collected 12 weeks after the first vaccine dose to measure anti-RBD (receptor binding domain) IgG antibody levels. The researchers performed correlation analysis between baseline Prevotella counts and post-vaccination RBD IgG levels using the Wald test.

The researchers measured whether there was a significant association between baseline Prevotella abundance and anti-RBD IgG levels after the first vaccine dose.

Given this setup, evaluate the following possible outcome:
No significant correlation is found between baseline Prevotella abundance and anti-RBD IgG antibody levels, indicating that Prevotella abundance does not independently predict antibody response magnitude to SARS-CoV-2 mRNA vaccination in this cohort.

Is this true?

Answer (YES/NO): NO